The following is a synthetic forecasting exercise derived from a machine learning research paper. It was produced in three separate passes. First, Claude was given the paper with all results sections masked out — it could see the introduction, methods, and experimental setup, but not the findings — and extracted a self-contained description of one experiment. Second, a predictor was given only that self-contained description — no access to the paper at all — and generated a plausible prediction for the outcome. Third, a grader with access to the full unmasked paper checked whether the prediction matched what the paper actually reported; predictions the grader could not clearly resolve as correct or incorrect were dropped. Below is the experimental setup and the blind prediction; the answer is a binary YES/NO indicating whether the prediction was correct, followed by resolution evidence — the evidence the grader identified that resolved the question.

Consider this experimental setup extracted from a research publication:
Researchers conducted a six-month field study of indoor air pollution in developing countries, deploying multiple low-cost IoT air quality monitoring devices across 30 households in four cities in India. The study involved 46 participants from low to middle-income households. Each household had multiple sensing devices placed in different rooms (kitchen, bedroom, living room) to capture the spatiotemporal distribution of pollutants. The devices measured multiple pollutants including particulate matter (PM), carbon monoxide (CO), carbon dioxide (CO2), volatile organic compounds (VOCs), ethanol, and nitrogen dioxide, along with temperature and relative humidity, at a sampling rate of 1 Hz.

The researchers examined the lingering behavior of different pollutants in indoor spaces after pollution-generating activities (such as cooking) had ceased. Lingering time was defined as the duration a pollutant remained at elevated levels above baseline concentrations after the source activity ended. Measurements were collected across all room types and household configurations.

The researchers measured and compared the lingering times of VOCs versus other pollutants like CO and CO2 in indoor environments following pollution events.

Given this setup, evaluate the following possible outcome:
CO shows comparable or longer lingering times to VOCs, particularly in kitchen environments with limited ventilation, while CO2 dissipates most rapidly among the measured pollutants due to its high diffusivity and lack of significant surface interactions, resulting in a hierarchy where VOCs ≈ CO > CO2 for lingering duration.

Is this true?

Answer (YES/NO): NO